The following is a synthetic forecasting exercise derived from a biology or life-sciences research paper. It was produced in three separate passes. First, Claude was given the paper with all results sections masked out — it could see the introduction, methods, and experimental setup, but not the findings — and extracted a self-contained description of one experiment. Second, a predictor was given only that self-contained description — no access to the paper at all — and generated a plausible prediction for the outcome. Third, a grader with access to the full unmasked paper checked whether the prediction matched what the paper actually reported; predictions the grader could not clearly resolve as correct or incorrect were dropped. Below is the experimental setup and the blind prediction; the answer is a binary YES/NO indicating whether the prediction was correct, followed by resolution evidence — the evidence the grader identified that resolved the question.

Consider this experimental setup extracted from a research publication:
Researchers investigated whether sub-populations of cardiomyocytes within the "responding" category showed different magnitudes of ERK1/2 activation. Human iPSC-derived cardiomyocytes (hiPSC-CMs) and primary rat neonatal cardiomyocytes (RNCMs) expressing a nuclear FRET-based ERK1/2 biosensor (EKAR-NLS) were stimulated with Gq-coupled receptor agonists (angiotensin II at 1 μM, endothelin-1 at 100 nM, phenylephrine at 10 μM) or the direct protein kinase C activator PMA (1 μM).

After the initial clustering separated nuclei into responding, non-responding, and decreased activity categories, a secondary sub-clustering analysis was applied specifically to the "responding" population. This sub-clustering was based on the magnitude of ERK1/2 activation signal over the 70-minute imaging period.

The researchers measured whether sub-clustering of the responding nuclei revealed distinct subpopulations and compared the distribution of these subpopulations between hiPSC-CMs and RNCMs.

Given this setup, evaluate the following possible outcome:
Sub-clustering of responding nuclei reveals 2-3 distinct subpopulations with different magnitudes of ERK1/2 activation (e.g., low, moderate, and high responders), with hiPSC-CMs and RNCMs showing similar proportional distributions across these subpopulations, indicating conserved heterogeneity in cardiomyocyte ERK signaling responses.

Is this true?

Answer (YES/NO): NO